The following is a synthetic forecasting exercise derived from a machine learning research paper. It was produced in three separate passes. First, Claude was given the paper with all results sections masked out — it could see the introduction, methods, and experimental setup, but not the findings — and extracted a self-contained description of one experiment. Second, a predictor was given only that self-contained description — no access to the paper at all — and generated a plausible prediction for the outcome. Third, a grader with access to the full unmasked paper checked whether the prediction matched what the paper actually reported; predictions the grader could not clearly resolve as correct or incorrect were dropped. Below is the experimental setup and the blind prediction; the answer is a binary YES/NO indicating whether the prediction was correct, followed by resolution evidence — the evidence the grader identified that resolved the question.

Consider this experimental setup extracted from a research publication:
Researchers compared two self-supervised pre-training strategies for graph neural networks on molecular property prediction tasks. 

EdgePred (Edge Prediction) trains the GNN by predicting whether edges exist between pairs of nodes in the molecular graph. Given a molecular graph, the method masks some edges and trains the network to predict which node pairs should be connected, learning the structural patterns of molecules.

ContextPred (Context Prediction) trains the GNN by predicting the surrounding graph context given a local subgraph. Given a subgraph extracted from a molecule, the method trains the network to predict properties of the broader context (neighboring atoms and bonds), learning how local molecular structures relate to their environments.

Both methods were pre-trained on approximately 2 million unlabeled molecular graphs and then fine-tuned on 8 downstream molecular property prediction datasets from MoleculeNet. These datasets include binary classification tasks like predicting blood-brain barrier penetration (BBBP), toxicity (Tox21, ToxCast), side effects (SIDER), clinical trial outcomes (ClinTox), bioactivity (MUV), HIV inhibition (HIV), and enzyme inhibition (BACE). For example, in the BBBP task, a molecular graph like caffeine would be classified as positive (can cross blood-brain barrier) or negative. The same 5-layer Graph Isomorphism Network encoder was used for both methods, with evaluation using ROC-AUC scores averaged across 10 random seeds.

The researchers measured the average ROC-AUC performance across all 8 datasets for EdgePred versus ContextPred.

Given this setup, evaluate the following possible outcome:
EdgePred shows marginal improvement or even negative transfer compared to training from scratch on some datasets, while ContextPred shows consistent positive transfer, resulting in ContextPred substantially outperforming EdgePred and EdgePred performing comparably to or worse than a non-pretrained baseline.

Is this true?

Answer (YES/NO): NO